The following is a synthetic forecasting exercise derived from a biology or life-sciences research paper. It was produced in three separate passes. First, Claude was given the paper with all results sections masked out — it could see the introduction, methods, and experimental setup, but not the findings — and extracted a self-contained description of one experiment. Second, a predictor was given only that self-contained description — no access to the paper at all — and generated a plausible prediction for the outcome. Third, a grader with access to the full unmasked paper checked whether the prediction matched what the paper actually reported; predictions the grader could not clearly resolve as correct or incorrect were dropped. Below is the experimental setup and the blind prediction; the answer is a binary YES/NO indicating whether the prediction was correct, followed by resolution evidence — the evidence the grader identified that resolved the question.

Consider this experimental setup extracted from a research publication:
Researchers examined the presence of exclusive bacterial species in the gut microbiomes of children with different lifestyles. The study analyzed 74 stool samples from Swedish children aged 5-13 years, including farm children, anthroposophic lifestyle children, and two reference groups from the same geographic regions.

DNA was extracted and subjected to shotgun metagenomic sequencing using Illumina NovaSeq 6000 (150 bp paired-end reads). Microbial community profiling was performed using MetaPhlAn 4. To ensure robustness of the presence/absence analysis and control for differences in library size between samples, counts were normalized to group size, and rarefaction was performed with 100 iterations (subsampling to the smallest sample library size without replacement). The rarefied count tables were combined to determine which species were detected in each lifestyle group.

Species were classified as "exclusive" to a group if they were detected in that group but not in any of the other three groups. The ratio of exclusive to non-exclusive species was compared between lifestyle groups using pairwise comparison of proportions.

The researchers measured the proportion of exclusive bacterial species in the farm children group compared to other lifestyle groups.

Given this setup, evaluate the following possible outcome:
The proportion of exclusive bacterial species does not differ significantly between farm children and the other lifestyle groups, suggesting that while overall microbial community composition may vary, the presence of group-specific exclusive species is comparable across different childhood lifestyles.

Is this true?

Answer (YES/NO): NO